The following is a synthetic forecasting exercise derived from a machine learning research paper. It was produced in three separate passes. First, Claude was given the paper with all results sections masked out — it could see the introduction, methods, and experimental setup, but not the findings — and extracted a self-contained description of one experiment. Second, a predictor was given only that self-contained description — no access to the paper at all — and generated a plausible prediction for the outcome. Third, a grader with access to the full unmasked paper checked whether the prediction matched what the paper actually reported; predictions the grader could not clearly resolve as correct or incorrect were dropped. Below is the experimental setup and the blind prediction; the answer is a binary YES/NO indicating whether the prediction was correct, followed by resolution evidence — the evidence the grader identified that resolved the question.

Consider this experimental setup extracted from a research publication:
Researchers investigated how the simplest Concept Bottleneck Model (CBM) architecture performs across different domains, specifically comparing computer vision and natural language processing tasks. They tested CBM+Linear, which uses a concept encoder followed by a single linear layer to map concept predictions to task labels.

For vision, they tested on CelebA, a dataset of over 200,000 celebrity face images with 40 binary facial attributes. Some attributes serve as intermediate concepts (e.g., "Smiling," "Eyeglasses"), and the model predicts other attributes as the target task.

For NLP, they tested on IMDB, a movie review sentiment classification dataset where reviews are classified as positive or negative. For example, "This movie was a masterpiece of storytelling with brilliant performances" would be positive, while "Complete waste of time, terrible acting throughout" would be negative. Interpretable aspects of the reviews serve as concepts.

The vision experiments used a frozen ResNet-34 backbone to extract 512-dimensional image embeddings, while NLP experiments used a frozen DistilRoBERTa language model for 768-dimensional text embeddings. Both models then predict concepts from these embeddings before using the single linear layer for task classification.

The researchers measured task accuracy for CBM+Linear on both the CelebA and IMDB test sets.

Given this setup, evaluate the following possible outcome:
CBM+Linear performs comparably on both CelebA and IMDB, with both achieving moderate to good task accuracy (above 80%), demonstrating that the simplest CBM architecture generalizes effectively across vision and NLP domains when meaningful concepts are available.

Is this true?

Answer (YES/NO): NO